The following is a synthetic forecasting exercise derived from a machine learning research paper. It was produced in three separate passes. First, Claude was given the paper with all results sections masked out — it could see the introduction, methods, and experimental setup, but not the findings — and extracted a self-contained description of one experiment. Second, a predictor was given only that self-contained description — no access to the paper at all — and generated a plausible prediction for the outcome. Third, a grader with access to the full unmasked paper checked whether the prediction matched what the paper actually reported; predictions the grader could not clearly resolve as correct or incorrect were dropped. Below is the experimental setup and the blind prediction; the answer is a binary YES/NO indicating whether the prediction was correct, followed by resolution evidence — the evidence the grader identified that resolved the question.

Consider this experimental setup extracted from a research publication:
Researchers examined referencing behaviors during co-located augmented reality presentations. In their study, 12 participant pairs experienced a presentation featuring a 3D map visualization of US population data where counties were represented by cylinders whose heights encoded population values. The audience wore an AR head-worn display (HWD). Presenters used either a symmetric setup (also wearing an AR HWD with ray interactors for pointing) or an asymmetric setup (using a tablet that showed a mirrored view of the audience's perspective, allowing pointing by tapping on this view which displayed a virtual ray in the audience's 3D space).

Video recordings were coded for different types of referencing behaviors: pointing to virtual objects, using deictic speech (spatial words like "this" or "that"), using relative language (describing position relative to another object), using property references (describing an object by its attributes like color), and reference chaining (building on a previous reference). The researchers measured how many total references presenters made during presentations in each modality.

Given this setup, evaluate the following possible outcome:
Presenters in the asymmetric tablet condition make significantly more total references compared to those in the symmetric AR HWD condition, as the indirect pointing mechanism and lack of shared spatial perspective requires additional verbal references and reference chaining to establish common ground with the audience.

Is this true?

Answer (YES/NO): NO